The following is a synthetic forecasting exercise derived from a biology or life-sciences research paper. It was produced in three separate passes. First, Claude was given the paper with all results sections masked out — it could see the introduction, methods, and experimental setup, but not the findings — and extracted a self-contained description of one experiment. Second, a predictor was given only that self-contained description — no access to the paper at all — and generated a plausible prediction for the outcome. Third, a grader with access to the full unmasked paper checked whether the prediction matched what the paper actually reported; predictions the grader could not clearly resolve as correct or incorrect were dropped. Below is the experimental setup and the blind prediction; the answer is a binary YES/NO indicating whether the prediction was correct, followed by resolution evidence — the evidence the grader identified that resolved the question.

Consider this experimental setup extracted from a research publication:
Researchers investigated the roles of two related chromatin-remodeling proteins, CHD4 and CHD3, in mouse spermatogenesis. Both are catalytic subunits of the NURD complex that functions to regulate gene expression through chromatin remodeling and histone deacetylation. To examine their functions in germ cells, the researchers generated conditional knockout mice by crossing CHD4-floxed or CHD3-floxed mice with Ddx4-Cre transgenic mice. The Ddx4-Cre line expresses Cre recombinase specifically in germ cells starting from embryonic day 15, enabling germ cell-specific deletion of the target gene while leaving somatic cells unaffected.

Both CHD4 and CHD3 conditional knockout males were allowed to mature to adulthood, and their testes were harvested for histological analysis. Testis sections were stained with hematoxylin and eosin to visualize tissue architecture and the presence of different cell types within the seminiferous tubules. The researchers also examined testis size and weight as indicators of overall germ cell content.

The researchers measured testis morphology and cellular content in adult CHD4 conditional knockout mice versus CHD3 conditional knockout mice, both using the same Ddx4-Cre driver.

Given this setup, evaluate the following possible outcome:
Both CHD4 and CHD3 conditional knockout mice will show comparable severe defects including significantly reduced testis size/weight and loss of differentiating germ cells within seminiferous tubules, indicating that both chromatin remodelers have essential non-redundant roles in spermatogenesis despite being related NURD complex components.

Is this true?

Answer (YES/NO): NO